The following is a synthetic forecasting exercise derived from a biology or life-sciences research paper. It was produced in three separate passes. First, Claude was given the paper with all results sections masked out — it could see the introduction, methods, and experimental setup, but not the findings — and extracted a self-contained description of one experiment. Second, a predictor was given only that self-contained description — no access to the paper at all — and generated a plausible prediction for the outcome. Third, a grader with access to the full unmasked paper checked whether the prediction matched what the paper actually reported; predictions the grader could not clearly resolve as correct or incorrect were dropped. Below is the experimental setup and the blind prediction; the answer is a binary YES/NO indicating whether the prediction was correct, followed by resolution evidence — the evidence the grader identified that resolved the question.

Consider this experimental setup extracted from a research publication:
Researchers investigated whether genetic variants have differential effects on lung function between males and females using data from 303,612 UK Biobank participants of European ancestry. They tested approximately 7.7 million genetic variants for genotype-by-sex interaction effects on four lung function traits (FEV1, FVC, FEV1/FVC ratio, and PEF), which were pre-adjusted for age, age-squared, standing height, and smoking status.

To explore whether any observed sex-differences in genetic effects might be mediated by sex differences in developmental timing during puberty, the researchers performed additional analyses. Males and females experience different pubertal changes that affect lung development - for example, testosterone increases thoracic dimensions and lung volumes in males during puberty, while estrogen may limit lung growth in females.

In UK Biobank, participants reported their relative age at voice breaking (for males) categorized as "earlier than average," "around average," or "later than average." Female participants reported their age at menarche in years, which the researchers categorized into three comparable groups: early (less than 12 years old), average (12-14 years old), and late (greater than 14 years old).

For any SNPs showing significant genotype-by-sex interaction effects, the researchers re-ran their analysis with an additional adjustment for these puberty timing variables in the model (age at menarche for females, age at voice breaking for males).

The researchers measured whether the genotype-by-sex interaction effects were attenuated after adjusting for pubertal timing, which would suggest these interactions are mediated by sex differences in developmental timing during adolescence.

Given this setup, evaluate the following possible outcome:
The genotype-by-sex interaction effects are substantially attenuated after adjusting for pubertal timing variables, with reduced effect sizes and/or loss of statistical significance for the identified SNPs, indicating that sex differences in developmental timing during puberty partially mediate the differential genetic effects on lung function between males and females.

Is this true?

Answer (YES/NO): NO